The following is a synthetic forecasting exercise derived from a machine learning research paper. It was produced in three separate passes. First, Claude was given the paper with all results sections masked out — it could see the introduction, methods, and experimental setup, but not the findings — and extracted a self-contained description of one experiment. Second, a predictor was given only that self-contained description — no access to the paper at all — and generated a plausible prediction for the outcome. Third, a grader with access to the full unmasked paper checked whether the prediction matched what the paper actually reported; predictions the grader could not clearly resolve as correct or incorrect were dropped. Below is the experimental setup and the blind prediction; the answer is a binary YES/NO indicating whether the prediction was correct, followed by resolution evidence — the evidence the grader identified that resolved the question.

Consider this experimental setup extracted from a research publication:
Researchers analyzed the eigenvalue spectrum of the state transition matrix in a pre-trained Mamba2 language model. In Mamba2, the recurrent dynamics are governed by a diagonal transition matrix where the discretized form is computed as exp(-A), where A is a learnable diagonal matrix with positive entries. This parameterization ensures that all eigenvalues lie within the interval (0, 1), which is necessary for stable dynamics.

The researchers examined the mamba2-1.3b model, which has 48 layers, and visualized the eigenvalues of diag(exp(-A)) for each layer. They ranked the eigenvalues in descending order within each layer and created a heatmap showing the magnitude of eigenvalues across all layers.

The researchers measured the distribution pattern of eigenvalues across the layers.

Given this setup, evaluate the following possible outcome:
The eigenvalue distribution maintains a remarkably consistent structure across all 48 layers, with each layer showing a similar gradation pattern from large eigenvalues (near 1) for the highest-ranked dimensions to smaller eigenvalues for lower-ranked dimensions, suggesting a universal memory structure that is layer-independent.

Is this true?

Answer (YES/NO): YES